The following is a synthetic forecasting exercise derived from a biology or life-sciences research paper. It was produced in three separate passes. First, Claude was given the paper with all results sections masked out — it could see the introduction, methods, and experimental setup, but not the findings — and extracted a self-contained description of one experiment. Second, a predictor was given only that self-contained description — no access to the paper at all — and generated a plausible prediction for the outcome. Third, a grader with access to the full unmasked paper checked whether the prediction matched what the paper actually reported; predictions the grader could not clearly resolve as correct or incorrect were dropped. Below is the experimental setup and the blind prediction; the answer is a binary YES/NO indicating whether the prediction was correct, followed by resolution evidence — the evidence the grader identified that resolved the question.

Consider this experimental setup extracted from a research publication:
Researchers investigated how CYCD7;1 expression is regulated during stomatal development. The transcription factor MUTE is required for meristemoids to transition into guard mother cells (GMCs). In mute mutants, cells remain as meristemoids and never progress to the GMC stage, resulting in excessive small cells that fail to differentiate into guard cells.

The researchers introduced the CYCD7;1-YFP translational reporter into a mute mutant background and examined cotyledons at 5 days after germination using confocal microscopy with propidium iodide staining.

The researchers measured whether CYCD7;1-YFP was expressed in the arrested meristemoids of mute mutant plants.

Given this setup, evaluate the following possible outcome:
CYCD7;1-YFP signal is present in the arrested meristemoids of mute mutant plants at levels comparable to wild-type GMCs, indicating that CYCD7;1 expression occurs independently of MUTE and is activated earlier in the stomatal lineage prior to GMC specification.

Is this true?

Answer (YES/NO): NO